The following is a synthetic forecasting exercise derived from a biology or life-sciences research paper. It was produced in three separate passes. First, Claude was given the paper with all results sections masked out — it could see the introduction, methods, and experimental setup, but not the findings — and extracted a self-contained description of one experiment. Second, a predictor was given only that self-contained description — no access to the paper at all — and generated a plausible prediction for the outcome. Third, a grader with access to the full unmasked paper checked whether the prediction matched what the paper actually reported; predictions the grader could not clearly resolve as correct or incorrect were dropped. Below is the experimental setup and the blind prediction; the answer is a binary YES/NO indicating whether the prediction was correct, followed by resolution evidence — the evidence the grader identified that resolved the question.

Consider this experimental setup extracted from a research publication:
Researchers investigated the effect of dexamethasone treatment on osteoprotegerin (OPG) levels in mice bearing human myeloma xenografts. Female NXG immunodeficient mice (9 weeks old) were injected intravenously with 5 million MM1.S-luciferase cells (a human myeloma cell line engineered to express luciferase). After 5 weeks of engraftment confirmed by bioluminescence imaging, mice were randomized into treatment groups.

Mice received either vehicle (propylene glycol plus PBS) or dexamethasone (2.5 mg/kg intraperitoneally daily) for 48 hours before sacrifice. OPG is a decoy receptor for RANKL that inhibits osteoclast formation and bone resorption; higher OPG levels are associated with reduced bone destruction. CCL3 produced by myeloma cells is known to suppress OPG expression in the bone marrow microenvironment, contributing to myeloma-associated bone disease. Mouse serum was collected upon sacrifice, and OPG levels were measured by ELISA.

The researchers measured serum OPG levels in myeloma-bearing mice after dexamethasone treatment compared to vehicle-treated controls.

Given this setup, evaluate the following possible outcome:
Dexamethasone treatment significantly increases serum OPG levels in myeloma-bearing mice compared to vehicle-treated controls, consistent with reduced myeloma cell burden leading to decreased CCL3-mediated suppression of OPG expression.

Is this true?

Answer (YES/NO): NO